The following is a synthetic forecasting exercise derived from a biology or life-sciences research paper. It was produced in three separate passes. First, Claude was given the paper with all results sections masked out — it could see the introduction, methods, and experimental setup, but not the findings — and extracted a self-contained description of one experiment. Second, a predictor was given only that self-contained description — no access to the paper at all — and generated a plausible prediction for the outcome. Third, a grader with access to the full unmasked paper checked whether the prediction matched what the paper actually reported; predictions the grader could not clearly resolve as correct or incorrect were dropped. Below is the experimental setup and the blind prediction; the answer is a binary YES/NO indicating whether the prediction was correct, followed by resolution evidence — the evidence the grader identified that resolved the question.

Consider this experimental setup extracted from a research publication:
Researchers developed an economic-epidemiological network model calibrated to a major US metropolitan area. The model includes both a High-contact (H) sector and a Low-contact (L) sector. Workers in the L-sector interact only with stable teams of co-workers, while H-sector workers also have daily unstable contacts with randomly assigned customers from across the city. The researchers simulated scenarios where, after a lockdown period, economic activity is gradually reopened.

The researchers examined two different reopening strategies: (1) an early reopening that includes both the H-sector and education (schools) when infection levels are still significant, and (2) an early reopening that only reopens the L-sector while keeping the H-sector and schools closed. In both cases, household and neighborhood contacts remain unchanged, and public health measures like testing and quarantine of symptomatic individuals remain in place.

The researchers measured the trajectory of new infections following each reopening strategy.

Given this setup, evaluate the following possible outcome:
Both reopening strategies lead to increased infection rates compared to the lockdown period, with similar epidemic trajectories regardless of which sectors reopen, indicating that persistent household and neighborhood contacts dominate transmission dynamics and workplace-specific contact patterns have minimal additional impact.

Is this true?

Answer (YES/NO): NO